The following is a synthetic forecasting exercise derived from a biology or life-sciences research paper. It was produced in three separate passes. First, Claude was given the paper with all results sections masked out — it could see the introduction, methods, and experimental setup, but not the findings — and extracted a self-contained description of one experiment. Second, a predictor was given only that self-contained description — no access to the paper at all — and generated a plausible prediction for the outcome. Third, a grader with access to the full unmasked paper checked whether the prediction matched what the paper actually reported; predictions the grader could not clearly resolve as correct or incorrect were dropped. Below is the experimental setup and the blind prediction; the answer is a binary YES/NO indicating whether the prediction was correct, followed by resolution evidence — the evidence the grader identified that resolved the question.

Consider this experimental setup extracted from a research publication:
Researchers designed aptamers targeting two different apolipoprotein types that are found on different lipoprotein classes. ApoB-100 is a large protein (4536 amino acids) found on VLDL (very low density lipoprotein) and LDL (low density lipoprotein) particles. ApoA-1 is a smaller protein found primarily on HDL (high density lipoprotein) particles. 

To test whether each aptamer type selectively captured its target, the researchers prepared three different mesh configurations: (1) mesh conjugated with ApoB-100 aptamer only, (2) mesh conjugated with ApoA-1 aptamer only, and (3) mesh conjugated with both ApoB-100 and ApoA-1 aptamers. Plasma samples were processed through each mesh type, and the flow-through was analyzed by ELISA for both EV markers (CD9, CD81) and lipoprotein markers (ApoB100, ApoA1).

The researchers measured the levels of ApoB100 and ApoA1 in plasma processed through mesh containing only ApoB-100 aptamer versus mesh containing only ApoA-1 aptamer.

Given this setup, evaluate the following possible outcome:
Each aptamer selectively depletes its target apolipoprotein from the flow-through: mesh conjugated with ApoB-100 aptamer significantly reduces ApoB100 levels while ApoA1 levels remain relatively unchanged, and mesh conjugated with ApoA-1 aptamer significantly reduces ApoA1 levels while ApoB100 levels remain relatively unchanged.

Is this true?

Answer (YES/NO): YES